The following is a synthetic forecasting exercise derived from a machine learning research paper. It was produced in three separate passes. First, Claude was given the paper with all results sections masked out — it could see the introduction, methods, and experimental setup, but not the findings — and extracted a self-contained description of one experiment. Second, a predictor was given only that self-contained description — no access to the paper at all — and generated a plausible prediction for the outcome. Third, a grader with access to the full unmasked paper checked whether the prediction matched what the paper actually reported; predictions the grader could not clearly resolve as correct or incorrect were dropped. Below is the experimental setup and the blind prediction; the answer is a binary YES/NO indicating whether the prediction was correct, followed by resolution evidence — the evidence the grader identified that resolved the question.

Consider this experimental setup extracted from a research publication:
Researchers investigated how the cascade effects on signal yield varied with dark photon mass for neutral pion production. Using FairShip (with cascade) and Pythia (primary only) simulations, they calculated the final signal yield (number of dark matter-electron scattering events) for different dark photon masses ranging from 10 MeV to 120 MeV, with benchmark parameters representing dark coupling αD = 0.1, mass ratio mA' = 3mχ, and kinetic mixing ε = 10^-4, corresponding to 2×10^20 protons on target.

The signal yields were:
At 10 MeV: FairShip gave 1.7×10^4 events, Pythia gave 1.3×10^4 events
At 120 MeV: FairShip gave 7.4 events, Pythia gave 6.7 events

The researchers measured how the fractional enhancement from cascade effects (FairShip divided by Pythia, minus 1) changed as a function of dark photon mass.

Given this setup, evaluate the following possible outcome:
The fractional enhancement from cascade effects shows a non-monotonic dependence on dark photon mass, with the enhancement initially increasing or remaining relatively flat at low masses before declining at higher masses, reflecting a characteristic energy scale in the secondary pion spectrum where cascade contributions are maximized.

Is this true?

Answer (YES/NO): NO